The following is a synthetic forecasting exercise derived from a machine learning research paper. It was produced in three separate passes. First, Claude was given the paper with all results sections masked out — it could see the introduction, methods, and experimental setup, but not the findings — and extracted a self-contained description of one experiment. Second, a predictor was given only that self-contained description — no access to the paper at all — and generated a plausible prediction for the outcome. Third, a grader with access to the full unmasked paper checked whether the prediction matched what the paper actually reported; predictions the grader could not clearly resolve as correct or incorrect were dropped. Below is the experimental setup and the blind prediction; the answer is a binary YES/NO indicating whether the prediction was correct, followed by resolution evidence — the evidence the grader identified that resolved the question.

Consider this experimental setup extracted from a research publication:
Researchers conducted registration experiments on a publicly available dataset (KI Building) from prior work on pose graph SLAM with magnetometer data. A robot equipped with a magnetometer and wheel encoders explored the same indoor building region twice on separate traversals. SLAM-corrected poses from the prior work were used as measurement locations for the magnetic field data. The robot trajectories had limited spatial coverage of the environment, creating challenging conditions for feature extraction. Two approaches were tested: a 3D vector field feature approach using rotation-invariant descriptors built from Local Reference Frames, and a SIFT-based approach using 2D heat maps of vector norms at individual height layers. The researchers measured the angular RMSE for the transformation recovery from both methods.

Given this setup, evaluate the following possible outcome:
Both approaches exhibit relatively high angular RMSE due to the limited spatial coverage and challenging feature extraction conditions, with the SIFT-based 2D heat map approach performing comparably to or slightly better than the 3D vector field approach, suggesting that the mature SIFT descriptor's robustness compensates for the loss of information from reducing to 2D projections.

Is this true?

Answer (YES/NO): NO